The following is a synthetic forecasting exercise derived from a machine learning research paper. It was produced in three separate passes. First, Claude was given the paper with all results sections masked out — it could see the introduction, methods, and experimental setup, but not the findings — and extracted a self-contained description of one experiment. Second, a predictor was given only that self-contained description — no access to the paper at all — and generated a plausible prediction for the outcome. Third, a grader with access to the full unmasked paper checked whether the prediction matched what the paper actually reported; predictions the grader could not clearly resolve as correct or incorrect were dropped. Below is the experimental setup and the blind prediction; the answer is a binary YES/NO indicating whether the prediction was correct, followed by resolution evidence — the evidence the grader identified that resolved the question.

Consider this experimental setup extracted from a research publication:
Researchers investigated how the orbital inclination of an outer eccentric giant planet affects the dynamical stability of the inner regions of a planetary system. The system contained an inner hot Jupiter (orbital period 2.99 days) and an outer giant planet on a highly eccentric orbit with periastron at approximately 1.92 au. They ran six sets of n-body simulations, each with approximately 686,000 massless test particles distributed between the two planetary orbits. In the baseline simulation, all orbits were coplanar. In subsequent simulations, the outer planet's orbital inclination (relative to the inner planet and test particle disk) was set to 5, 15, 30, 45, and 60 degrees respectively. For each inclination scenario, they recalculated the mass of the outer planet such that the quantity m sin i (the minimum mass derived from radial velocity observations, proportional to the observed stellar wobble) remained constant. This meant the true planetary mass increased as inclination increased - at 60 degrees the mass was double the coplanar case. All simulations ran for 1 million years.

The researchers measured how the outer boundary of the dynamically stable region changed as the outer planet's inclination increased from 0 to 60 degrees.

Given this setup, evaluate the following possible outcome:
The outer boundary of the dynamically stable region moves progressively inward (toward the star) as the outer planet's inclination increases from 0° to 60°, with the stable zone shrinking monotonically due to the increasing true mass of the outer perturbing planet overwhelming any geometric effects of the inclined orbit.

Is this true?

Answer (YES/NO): NO